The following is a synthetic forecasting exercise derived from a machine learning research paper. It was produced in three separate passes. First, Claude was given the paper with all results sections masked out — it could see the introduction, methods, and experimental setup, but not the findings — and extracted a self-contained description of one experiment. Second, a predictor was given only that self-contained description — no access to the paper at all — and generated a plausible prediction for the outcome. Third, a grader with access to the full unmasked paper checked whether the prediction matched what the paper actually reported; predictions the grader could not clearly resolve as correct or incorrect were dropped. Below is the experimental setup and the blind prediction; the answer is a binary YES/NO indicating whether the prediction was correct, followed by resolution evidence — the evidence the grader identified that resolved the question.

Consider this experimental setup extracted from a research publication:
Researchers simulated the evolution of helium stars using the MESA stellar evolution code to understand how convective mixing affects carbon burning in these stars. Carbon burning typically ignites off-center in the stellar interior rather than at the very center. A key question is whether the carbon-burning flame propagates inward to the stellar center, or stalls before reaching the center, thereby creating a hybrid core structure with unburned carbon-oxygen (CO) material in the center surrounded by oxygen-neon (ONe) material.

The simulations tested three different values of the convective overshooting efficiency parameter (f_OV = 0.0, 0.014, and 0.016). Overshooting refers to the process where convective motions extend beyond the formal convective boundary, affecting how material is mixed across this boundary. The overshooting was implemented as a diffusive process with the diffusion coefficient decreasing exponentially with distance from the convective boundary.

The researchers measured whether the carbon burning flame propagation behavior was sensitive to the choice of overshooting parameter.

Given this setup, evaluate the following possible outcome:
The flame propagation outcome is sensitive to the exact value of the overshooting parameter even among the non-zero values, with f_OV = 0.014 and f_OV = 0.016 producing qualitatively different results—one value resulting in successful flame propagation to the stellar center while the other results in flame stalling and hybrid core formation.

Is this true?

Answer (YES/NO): NO